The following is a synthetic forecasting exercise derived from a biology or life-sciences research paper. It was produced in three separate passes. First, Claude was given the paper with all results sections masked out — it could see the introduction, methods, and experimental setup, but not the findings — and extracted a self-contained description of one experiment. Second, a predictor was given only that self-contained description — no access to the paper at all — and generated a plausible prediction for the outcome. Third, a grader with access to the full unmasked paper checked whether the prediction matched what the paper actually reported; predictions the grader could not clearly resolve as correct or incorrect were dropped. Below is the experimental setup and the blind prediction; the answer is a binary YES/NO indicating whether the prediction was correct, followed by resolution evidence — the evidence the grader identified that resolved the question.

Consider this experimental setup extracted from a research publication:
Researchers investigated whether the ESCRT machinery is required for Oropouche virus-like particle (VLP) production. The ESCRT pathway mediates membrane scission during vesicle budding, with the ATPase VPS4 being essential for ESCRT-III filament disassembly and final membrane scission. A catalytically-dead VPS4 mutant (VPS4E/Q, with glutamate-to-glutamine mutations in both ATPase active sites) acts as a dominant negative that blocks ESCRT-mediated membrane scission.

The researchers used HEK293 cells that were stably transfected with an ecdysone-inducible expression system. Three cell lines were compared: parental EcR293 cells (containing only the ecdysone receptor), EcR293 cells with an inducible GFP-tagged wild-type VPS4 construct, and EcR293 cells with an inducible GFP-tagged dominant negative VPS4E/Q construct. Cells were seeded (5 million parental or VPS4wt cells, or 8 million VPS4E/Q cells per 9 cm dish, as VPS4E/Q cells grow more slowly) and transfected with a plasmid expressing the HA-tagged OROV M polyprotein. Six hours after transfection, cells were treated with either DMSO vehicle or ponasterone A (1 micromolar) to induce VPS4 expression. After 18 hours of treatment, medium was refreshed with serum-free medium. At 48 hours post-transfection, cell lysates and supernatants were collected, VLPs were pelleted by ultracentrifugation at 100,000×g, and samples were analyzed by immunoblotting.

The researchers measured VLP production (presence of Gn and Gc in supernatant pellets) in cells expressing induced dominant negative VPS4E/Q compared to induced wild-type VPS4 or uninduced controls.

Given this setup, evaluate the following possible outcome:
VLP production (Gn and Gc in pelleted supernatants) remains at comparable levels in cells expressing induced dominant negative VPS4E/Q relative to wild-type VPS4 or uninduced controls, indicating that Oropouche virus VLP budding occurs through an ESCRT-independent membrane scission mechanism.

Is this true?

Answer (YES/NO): NO